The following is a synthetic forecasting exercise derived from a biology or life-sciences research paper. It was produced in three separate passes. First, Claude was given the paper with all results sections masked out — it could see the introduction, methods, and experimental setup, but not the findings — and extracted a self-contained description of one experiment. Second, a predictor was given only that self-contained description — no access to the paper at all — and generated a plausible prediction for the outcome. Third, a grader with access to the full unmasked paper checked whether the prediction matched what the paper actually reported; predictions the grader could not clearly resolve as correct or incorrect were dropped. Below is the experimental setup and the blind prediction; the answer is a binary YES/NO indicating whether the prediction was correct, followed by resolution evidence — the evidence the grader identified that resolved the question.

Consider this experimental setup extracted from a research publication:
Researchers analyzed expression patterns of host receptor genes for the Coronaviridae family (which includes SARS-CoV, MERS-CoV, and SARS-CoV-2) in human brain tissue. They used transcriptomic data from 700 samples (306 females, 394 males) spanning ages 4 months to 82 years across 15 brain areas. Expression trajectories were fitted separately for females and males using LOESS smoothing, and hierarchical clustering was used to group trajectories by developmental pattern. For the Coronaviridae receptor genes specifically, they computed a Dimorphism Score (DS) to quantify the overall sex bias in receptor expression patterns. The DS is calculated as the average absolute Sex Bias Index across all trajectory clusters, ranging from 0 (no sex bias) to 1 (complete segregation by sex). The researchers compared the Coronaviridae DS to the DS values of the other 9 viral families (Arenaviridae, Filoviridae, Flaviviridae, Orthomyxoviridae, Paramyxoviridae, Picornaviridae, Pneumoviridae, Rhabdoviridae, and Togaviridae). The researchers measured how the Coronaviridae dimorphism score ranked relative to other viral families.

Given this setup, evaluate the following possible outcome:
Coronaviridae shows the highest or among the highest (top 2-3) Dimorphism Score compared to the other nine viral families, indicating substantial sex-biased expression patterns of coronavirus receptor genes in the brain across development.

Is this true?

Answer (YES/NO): YES